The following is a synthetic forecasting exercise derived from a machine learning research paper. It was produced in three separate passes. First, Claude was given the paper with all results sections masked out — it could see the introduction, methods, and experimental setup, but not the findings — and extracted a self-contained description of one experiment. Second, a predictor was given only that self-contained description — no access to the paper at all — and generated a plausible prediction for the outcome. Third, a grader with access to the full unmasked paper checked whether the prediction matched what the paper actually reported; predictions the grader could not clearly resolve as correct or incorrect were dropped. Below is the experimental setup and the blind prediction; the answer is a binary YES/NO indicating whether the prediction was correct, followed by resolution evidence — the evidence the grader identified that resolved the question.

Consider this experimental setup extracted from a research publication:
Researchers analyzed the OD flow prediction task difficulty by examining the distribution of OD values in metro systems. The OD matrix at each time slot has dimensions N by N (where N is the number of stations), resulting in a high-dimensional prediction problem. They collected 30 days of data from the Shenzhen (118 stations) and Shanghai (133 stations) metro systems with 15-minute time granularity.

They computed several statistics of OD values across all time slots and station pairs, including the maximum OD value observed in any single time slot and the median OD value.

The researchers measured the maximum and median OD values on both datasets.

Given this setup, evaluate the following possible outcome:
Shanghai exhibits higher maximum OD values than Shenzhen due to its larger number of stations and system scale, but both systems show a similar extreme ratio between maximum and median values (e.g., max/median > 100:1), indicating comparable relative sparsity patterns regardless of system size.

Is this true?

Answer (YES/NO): NO